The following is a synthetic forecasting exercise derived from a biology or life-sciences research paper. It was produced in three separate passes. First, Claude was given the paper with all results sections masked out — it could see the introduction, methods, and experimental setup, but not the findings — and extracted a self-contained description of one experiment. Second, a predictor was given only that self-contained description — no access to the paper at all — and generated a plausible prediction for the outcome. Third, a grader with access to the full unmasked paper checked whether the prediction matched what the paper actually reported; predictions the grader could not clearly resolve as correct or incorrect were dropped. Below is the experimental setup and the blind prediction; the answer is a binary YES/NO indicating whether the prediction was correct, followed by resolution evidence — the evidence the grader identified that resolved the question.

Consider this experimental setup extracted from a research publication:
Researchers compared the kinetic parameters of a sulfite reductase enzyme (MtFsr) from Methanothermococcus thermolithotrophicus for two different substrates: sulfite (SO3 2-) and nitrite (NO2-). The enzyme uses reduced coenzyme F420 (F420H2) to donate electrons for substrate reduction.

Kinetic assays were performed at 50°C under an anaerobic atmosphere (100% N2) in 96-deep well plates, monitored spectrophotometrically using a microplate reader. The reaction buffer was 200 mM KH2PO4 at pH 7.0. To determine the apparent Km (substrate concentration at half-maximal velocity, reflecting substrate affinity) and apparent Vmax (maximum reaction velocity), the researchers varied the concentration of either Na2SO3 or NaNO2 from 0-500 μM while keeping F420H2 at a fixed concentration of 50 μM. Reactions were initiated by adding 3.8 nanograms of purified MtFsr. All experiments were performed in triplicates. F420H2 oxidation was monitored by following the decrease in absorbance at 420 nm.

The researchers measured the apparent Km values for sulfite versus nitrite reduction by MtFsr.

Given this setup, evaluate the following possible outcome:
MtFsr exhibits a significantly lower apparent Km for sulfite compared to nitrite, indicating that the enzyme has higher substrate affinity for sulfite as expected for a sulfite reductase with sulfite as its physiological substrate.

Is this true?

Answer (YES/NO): NO